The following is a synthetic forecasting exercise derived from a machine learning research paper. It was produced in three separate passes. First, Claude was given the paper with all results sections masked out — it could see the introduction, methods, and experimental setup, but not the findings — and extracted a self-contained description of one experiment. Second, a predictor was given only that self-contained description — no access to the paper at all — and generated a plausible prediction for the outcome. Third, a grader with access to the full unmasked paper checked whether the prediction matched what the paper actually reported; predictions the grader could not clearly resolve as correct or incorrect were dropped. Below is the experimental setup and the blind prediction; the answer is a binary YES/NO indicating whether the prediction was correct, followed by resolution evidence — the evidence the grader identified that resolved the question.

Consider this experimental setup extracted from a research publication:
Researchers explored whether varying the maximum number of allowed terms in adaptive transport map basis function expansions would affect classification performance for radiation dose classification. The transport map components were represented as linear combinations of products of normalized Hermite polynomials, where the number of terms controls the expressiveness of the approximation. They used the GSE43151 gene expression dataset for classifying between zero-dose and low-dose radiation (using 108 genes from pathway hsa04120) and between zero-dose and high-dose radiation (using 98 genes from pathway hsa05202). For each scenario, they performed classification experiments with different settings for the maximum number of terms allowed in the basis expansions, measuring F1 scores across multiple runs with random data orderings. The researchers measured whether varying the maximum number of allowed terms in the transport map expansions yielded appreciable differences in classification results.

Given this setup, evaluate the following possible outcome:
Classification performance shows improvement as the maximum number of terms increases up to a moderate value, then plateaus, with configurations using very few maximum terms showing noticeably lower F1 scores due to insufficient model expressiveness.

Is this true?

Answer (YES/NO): NO